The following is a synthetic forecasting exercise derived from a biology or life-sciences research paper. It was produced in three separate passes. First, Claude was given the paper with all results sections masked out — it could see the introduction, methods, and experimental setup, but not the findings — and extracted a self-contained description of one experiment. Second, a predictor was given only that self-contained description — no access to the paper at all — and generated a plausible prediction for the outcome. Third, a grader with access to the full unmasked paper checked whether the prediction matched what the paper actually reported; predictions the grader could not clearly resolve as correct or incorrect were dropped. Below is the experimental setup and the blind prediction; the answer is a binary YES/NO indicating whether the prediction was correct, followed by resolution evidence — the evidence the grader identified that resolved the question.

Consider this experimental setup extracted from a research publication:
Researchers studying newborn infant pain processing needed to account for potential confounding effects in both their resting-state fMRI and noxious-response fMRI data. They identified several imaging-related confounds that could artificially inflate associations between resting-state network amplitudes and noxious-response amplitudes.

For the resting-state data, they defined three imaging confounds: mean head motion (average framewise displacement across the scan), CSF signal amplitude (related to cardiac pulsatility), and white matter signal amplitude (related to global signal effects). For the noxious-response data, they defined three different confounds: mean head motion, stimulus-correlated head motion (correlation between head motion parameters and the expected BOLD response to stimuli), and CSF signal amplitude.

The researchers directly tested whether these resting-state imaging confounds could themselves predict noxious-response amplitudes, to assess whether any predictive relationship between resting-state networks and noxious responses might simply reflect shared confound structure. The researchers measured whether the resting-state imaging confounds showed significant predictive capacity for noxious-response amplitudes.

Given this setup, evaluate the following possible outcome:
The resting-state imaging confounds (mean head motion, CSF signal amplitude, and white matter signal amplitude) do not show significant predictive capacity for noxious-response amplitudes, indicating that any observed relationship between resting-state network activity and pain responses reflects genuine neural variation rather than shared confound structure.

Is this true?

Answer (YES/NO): YES